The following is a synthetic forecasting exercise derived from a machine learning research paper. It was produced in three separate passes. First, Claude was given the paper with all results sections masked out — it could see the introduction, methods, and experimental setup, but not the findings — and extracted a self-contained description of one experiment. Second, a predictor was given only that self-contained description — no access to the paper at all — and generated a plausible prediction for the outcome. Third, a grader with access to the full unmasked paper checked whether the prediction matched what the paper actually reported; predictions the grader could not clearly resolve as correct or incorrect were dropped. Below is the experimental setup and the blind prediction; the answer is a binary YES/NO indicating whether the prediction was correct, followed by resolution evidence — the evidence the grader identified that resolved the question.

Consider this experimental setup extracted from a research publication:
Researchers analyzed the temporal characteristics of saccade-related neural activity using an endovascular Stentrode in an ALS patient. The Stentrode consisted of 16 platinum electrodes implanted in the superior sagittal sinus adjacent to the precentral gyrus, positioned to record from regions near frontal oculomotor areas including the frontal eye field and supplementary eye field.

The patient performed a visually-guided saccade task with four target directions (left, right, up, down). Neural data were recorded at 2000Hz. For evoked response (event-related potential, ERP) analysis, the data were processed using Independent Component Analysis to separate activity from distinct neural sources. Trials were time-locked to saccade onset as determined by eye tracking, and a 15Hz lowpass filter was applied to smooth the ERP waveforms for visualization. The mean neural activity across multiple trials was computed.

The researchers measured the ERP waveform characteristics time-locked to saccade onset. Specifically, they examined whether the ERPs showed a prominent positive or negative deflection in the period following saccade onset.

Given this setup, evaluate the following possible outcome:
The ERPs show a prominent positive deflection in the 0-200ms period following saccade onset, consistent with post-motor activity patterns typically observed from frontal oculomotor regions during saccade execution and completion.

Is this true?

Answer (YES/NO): YES